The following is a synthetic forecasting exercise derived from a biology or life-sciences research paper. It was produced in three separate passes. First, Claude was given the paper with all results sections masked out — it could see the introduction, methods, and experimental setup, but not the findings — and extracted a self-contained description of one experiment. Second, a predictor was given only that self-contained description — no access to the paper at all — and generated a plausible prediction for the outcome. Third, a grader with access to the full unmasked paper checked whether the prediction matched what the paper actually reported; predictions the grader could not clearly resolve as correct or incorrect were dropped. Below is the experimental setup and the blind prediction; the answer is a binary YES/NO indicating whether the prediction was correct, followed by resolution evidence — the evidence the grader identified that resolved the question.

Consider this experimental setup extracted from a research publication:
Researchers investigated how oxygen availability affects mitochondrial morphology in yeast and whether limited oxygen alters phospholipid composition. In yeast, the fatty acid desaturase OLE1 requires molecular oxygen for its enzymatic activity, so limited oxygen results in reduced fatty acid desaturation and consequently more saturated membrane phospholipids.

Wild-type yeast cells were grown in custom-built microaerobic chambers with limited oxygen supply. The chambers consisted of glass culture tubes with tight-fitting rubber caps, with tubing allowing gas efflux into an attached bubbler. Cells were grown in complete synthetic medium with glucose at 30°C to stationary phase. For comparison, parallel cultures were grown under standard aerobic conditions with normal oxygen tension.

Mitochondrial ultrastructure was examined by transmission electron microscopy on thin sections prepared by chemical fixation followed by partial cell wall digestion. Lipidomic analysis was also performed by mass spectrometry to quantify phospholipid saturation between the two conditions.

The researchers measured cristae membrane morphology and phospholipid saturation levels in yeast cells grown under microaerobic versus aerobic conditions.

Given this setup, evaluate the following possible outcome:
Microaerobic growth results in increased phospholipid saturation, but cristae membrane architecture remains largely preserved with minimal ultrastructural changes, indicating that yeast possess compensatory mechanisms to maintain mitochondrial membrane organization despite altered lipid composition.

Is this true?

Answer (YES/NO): YES